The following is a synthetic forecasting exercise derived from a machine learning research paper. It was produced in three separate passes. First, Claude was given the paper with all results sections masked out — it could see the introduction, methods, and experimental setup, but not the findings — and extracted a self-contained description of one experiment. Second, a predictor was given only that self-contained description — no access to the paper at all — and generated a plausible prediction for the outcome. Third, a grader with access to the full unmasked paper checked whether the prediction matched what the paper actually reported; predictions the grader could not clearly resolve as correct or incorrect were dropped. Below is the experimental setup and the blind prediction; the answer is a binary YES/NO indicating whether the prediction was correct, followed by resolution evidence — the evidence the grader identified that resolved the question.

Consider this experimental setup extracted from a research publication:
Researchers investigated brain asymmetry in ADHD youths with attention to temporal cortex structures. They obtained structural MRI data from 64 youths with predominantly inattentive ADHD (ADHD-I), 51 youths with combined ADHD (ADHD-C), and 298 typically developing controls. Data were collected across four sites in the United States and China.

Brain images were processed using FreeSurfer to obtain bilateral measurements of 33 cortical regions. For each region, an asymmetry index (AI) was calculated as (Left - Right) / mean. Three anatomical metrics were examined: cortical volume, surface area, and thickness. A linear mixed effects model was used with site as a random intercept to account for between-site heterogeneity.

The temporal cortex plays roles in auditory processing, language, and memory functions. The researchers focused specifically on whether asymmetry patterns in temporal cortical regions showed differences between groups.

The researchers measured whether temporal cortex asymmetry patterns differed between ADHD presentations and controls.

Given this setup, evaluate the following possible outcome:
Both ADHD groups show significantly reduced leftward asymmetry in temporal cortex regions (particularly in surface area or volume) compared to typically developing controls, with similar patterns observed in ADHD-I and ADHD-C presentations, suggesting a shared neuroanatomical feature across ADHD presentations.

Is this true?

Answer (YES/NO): NO